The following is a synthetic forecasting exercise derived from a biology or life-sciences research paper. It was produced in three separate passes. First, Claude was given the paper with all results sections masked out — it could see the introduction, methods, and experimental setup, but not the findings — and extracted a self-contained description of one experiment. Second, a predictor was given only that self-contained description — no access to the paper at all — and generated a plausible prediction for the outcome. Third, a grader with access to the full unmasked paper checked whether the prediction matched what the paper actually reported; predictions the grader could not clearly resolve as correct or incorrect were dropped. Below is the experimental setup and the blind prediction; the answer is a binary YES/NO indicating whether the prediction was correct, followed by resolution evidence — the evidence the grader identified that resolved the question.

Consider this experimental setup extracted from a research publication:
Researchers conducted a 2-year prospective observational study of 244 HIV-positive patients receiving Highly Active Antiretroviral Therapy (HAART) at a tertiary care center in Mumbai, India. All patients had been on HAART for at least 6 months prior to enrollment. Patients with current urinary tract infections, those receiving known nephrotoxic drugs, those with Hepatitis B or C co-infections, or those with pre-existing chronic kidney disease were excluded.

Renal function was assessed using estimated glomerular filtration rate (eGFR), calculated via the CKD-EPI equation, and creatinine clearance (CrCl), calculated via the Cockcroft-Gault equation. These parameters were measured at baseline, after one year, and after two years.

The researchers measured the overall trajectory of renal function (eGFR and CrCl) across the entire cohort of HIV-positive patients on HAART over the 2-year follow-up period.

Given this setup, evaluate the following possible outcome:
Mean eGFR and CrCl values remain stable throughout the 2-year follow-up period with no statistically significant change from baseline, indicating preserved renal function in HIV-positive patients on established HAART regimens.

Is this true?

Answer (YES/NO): NO